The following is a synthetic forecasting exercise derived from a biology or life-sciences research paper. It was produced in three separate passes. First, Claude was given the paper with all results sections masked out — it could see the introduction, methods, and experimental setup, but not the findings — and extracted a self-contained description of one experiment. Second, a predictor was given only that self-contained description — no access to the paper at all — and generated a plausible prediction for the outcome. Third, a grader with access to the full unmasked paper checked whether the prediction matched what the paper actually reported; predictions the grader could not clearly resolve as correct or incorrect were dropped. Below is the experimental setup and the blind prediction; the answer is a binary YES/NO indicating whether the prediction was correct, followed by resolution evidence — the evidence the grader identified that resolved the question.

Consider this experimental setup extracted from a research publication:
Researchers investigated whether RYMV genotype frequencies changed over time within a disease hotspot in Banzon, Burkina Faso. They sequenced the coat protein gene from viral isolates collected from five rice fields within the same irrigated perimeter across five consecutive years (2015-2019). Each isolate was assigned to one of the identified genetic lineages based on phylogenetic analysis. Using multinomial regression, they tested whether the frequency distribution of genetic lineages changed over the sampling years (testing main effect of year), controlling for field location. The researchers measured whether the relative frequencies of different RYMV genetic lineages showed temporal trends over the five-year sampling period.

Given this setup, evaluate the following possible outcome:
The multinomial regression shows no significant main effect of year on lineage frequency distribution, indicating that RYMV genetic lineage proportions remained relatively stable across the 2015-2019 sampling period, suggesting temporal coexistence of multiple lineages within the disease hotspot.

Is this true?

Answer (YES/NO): NO